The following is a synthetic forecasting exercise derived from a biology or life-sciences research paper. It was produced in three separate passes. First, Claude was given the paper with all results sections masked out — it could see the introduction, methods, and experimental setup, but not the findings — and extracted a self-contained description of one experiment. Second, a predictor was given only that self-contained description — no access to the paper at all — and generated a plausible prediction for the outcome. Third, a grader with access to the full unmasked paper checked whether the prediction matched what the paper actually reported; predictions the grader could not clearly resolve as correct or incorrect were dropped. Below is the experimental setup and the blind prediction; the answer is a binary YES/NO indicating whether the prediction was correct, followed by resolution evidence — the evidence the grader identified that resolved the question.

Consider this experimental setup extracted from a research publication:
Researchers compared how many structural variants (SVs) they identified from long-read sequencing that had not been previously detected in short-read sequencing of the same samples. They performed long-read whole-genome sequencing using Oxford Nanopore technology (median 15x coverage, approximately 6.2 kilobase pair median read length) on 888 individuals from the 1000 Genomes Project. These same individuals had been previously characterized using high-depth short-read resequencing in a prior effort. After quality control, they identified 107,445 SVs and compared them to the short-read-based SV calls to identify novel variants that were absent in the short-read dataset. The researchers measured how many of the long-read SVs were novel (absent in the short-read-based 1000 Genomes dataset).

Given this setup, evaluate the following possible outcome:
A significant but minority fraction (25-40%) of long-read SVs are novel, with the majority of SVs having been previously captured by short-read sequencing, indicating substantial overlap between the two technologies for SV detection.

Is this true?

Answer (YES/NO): NO